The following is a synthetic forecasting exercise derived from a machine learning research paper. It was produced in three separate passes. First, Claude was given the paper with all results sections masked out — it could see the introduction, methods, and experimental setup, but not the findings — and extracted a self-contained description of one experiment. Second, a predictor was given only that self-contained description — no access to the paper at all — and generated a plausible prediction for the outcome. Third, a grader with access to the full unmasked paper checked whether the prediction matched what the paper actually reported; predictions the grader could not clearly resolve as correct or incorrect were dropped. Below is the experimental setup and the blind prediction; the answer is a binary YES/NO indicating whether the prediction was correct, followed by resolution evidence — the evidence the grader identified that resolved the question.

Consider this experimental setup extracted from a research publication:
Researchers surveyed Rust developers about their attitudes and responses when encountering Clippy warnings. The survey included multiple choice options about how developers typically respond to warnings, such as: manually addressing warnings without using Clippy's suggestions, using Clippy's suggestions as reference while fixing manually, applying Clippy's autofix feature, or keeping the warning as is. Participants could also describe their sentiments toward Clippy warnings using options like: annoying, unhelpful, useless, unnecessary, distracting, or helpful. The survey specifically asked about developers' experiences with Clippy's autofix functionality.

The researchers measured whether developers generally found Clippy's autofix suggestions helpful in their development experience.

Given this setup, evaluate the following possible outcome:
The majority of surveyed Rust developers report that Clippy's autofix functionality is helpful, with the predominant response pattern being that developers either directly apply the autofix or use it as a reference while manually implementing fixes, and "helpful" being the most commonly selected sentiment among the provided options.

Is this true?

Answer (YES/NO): NO